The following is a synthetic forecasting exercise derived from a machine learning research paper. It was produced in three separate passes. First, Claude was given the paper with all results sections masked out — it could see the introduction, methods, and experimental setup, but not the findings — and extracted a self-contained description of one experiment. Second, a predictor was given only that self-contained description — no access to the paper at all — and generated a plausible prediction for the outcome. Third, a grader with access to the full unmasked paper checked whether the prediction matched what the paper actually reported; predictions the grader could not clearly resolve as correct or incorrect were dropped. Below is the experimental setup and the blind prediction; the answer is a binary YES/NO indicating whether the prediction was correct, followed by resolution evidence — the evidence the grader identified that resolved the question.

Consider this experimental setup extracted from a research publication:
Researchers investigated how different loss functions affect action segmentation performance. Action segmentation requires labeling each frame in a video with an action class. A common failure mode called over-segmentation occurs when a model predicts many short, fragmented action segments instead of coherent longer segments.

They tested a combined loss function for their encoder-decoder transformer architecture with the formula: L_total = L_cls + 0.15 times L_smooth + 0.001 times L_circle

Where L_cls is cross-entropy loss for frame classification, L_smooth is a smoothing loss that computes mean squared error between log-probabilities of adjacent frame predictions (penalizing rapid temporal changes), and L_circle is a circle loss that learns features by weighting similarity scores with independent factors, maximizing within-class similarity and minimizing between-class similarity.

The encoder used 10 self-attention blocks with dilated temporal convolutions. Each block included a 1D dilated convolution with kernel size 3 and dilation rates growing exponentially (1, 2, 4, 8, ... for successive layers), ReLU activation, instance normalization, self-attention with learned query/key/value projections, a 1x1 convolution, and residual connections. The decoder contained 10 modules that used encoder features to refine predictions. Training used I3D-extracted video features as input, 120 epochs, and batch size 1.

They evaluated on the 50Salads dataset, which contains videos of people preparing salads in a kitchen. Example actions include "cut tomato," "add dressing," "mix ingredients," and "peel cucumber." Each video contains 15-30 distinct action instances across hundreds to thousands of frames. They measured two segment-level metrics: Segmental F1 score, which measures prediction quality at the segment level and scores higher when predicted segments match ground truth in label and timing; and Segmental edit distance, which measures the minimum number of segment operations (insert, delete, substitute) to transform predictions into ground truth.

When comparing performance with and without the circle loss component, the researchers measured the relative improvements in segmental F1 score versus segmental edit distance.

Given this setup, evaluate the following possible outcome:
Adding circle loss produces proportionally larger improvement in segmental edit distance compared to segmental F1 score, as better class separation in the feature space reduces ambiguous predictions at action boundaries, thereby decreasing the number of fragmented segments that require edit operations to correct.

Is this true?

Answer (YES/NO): NO